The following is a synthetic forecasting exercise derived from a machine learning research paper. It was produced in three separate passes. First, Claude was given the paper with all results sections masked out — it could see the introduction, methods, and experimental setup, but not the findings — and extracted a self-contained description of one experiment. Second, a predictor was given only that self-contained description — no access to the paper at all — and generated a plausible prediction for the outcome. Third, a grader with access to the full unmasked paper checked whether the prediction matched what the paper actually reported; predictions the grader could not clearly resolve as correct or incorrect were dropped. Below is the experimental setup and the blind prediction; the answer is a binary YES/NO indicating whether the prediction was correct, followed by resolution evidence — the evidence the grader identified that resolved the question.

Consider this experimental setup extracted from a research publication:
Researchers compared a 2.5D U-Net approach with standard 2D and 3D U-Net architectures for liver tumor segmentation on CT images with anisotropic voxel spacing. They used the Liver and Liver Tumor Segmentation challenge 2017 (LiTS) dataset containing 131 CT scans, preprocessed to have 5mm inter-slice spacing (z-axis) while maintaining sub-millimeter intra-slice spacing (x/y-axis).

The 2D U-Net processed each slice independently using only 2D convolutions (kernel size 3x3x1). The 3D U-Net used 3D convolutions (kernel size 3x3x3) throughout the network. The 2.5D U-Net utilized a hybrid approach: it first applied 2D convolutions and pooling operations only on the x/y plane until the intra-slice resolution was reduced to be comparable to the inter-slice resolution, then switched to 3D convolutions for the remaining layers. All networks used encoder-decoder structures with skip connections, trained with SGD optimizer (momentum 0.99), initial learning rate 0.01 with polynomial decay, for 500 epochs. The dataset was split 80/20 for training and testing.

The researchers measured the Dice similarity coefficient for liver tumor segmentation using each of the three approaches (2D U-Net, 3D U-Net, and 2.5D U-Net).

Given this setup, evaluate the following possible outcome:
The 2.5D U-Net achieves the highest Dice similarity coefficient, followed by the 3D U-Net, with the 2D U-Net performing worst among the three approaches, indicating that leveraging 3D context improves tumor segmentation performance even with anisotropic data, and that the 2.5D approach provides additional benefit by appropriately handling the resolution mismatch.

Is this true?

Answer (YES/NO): NO